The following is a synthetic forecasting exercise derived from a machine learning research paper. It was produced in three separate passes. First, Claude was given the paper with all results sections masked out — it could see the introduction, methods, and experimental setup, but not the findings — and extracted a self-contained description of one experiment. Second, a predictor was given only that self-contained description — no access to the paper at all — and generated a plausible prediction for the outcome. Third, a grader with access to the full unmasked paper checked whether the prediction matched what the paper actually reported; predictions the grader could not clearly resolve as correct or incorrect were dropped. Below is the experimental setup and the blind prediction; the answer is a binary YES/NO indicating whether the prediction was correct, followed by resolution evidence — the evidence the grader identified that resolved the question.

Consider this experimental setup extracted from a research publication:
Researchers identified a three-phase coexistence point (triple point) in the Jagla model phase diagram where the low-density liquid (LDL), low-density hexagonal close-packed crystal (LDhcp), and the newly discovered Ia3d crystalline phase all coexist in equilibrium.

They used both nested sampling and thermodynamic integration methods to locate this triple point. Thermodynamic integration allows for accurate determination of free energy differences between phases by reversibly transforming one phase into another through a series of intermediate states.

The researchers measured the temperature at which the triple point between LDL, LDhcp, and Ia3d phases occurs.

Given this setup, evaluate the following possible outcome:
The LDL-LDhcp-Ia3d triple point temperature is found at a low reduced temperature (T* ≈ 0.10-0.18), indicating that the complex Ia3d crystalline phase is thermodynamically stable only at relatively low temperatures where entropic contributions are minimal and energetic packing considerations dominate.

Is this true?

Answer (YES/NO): NO